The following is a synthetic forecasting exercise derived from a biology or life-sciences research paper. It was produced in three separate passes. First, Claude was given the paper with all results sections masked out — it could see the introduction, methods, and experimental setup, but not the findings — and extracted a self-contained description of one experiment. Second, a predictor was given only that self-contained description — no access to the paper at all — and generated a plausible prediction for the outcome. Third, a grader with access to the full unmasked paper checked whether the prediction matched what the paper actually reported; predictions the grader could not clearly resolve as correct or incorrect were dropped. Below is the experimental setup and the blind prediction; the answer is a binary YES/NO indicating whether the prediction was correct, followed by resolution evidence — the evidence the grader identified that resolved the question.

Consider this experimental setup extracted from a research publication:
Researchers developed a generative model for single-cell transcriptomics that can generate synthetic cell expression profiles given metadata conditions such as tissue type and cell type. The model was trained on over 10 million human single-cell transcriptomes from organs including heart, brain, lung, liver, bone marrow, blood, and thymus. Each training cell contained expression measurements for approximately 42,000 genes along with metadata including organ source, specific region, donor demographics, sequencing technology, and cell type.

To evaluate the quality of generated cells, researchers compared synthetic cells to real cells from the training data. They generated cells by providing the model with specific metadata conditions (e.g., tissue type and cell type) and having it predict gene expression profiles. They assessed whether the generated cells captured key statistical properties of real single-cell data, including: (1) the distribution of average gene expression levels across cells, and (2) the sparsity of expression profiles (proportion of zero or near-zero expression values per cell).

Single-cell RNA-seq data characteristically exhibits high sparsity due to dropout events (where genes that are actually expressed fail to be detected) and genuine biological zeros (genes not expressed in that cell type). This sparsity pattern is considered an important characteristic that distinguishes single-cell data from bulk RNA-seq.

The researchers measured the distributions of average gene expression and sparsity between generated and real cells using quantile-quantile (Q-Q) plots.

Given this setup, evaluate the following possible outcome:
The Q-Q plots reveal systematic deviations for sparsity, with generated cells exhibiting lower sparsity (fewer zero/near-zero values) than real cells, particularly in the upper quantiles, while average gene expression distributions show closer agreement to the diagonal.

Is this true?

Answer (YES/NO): NO